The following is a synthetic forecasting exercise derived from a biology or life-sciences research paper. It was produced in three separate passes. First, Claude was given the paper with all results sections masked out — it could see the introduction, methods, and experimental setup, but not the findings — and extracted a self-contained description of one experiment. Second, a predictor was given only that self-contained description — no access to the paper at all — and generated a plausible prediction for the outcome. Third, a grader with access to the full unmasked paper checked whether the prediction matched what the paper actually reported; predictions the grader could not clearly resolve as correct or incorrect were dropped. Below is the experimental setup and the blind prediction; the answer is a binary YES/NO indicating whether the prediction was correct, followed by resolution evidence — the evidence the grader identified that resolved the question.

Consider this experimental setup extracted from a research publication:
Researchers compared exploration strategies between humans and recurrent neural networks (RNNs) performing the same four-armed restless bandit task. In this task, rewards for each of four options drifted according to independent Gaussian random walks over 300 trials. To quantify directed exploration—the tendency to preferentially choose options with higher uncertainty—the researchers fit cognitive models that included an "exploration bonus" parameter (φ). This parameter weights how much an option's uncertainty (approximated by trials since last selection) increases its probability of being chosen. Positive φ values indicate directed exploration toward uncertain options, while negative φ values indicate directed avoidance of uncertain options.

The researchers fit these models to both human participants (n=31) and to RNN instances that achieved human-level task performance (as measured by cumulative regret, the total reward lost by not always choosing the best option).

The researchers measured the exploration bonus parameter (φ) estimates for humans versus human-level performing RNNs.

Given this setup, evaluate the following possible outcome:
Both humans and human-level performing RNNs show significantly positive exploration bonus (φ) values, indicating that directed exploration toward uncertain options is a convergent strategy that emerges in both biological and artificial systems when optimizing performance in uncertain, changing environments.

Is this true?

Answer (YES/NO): NO